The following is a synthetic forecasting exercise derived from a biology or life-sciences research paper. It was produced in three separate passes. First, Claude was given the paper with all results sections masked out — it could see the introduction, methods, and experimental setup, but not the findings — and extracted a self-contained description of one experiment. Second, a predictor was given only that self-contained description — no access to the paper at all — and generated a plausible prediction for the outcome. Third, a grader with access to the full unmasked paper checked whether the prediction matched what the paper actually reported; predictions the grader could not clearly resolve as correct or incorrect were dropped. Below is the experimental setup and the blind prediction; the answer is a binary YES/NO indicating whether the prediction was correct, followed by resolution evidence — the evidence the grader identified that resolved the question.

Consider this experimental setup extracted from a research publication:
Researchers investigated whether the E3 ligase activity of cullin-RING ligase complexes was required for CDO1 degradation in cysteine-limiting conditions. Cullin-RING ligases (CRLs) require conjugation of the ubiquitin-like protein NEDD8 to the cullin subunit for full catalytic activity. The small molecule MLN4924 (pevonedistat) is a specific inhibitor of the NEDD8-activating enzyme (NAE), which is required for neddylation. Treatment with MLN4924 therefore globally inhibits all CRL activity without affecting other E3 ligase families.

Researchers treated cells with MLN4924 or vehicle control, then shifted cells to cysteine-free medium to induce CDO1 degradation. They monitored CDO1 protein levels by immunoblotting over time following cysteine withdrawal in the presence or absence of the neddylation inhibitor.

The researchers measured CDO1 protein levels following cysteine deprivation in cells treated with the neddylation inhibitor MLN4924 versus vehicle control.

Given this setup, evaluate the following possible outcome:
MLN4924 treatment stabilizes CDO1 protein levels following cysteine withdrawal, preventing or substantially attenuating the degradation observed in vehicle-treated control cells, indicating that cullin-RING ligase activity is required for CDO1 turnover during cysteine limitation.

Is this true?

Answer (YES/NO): YES